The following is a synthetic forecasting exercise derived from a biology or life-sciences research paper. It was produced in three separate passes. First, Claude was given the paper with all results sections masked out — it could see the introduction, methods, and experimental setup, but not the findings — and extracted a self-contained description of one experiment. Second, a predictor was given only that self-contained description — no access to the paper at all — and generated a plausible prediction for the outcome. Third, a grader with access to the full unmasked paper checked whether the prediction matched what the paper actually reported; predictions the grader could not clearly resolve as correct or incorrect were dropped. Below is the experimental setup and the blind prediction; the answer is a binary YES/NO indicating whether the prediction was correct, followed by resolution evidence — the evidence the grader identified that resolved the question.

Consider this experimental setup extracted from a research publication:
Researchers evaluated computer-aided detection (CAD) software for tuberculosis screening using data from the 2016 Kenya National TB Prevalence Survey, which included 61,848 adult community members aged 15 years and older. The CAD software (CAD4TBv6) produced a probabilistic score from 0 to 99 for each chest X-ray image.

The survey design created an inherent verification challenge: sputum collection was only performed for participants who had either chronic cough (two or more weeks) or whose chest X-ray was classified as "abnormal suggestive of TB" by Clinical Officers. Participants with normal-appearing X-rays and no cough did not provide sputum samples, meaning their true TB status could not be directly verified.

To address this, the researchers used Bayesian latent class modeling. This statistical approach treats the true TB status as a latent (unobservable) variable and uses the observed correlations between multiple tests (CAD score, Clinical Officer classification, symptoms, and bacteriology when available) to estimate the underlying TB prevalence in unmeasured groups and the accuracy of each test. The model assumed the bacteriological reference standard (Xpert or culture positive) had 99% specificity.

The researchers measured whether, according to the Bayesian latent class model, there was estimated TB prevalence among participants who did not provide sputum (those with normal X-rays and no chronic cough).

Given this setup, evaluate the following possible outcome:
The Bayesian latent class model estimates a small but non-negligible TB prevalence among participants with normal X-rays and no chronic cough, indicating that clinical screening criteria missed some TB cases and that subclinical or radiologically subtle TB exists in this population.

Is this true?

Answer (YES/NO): YES